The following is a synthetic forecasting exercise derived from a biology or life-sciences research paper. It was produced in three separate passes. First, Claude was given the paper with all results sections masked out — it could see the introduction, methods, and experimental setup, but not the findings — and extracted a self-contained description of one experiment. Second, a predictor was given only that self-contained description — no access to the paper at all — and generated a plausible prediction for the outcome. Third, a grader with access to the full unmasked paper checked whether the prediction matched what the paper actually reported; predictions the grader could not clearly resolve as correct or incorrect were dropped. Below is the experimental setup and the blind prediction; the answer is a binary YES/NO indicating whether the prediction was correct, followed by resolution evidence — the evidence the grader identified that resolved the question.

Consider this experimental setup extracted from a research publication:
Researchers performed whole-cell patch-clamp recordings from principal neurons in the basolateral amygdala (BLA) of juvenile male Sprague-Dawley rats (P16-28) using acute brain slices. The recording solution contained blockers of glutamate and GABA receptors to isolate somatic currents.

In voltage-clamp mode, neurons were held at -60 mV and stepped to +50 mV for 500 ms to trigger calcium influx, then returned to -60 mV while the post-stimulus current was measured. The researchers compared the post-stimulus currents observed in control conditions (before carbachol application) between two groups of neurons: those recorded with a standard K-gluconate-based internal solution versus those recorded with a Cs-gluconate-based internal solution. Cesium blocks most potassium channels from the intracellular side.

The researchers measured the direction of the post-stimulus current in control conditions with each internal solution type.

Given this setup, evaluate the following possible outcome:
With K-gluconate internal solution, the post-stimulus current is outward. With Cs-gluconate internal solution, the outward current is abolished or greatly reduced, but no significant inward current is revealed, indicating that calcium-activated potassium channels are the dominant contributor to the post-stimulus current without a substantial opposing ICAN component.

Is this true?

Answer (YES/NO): NO